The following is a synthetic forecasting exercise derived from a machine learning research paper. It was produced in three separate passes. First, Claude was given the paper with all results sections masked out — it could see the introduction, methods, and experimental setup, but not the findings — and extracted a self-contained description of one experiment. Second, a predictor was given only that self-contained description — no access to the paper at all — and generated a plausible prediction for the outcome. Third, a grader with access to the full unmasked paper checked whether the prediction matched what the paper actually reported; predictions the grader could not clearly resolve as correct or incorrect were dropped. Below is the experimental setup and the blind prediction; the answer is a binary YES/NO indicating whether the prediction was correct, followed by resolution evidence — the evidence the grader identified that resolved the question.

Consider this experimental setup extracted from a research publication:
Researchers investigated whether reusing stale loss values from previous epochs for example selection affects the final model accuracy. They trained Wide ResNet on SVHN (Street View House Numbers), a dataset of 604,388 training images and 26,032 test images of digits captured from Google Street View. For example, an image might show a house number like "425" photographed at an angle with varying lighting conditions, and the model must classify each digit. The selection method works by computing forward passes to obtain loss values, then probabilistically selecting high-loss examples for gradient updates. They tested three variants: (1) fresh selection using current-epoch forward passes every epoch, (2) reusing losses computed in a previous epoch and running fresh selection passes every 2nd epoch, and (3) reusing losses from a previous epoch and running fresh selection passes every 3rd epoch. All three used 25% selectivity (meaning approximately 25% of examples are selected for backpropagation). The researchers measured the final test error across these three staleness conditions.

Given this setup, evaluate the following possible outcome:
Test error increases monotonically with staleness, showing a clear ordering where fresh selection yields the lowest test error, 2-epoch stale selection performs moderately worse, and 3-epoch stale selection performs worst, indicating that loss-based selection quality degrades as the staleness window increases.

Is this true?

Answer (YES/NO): NO